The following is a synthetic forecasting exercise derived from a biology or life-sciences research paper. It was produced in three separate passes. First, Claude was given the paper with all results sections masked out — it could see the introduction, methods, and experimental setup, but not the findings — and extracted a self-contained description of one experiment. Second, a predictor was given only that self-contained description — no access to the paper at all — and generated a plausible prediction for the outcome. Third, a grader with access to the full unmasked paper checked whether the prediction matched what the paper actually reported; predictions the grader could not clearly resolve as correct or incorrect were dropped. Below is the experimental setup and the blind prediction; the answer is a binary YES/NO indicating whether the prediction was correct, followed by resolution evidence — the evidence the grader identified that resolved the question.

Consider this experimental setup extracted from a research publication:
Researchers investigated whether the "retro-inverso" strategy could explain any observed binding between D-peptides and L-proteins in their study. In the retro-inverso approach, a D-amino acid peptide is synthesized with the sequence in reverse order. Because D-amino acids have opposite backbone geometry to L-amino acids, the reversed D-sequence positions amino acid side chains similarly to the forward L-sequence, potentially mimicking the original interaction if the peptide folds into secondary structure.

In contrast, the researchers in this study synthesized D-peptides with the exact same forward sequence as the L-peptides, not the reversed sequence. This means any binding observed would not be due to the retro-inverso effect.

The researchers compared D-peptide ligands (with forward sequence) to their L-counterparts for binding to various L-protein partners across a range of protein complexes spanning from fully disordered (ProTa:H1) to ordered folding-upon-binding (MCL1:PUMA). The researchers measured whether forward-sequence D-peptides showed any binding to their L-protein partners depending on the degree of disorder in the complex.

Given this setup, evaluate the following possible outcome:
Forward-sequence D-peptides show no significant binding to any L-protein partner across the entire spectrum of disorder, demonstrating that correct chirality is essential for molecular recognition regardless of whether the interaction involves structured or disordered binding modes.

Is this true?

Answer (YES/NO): NO